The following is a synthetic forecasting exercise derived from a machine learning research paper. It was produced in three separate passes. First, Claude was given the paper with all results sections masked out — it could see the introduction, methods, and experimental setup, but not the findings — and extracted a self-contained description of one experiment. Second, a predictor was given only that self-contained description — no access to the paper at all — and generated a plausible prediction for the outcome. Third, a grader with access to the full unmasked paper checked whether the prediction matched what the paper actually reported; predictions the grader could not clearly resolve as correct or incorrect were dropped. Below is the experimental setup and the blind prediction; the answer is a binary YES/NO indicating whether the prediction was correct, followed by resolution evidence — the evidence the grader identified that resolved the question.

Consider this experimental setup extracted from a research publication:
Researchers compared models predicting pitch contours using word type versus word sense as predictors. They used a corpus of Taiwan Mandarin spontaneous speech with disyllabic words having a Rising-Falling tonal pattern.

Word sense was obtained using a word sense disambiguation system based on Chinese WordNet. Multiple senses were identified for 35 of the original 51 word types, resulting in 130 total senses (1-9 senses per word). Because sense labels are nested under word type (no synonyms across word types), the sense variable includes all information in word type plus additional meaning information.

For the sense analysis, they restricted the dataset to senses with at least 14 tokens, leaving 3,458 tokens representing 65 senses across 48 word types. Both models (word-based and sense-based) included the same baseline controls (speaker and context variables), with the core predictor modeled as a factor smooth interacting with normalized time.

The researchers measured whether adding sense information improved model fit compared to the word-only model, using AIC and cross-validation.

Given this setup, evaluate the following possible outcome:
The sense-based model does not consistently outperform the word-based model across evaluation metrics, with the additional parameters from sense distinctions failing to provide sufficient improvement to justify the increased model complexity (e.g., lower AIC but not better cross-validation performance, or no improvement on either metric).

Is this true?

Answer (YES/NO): NO